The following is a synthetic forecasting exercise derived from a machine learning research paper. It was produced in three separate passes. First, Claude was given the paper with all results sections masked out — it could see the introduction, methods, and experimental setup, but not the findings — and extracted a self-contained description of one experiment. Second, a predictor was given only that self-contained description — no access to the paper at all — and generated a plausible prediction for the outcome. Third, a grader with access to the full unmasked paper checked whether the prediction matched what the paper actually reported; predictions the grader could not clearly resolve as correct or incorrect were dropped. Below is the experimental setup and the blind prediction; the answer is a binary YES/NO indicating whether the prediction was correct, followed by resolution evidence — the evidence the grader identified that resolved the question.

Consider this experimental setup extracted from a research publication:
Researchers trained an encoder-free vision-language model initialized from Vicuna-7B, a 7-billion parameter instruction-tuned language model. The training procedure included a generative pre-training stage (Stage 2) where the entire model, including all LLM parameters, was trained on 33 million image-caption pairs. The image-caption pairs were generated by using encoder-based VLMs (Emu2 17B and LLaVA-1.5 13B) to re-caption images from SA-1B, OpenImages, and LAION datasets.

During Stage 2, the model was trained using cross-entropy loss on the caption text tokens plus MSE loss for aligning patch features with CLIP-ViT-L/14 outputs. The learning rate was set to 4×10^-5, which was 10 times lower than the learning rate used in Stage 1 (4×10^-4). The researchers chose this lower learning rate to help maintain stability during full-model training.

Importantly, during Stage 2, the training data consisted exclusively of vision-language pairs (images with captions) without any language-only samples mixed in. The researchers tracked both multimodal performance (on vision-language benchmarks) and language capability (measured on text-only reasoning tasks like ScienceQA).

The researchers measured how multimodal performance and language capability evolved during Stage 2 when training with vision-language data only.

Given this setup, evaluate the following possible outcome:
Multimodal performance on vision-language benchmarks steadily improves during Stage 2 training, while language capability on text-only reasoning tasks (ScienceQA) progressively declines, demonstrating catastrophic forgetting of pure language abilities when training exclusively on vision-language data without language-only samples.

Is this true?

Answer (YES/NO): YES